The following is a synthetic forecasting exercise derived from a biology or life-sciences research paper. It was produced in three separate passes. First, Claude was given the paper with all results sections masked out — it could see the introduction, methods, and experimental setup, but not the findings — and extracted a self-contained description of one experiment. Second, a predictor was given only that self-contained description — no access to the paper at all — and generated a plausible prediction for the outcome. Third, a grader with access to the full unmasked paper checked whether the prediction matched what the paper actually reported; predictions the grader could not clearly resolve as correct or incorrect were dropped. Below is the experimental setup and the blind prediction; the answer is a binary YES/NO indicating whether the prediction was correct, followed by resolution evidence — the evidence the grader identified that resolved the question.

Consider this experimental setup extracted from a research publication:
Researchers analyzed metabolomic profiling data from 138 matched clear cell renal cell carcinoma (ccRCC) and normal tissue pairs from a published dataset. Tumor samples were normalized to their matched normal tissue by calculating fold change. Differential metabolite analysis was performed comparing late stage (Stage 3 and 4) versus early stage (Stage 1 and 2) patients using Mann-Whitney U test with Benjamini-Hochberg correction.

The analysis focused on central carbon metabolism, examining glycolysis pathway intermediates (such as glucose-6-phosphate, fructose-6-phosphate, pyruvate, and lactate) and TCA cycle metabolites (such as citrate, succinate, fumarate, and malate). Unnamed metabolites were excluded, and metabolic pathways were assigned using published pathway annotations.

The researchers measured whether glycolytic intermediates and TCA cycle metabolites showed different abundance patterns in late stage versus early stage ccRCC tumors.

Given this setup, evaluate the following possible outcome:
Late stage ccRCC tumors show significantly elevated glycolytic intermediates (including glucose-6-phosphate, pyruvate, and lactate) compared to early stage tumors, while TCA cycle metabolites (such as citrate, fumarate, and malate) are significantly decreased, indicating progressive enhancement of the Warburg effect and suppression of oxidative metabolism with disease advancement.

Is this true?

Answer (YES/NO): NO